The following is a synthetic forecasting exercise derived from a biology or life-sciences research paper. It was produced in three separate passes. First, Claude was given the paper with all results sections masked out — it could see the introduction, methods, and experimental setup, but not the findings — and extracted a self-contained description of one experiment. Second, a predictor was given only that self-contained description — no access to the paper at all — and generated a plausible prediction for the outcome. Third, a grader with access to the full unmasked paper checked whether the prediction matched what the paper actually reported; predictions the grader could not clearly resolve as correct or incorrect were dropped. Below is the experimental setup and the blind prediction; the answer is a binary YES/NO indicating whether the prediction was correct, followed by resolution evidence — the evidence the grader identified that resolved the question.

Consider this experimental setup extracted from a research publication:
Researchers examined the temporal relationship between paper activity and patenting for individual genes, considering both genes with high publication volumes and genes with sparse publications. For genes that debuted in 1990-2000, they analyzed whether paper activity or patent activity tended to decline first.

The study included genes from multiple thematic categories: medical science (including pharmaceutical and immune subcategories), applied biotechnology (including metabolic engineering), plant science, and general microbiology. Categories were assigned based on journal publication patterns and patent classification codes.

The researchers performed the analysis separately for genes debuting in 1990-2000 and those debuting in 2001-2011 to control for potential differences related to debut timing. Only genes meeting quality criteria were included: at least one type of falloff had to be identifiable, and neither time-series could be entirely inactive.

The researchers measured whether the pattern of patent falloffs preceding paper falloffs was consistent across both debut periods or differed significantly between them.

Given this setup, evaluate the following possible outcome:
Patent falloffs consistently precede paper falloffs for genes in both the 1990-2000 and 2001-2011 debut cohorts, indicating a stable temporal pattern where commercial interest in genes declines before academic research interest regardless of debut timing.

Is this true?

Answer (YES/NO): YES